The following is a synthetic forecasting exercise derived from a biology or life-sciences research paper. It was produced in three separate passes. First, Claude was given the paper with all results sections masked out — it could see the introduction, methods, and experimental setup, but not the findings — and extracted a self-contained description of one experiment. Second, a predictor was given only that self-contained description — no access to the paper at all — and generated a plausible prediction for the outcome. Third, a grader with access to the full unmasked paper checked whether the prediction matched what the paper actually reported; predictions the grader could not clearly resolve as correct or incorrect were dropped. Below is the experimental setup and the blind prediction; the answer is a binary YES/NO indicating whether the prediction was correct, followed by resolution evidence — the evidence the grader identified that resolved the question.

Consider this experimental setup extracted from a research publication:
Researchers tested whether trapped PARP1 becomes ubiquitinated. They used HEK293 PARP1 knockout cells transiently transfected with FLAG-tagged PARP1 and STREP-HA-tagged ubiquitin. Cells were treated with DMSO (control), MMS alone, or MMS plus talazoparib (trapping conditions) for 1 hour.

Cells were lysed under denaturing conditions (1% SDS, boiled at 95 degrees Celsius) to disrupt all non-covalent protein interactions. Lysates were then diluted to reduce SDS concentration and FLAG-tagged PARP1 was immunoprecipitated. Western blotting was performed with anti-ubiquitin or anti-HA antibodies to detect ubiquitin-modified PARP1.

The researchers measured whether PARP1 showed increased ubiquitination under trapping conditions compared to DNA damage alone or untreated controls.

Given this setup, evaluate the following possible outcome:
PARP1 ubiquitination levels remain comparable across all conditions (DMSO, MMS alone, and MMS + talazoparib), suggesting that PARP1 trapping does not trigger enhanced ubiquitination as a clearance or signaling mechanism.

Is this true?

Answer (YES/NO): NO